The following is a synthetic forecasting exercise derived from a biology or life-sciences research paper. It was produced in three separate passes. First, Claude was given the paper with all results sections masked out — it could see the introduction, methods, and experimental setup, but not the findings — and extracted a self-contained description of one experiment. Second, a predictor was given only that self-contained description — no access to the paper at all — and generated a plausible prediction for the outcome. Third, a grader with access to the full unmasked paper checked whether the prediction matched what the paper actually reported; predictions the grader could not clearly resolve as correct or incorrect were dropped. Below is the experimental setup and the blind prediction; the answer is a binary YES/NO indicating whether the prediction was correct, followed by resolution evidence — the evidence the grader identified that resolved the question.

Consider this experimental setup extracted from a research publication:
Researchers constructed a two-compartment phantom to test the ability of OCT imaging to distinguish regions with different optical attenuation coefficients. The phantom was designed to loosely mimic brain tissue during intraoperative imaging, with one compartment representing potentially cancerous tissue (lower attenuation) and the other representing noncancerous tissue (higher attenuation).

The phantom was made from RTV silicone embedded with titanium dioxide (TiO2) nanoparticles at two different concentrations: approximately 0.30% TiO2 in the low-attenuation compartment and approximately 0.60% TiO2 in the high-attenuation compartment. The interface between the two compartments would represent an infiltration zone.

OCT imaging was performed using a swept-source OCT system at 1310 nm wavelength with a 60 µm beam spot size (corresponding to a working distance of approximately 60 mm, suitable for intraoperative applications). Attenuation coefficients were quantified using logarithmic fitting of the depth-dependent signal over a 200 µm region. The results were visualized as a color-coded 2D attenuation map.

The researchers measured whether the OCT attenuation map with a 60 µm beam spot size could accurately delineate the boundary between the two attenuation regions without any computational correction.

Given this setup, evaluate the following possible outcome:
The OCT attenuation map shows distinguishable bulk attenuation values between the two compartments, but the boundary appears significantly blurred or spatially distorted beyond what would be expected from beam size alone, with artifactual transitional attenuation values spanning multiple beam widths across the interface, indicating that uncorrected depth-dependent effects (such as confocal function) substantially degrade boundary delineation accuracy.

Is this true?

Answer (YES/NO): NO